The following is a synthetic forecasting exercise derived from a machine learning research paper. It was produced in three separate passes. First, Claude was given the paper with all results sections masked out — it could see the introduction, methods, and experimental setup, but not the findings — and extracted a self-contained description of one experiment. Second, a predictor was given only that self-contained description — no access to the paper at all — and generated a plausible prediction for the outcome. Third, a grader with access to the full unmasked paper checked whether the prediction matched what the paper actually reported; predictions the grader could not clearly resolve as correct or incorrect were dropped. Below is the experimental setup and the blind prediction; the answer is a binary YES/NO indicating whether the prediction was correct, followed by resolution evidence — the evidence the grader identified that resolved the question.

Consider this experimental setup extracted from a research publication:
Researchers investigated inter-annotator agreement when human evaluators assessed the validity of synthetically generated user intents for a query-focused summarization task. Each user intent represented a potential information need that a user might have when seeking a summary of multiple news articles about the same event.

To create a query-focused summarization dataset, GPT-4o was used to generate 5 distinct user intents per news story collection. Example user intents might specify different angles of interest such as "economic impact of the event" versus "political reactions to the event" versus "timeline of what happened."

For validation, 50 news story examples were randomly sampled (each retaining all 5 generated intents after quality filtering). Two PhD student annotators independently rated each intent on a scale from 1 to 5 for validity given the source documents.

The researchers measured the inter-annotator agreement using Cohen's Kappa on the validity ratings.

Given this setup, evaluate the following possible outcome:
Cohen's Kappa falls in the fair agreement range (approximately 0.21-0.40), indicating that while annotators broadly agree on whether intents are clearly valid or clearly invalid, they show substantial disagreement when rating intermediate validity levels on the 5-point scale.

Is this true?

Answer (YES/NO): NO